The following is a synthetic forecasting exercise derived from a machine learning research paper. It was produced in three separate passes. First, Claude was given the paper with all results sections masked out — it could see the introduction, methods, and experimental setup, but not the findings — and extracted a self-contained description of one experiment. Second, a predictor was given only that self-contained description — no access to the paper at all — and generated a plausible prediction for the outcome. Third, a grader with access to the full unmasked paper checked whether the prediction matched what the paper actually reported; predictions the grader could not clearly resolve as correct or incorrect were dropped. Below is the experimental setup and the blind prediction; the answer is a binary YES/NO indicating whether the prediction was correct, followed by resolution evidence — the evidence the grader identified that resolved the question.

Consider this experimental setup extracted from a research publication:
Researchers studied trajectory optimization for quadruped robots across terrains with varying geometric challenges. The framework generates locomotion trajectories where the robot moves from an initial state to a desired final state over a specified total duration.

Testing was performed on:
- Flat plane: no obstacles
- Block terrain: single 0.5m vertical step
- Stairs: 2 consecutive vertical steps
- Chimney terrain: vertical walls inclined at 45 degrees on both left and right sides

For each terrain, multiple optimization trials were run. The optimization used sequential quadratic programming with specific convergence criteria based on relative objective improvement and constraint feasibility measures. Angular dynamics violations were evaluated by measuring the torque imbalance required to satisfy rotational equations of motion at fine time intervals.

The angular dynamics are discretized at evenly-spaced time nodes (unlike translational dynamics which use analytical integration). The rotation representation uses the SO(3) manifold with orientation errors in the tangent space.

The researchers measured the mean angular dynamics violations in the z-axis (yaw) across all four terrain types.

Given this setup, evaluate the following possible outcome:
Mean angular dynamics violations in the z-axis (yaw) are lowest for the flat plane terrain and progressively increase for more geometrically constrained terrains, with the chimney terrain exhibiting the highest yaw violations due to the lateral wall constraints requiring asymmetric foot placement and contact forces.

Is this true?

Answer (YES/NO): NO